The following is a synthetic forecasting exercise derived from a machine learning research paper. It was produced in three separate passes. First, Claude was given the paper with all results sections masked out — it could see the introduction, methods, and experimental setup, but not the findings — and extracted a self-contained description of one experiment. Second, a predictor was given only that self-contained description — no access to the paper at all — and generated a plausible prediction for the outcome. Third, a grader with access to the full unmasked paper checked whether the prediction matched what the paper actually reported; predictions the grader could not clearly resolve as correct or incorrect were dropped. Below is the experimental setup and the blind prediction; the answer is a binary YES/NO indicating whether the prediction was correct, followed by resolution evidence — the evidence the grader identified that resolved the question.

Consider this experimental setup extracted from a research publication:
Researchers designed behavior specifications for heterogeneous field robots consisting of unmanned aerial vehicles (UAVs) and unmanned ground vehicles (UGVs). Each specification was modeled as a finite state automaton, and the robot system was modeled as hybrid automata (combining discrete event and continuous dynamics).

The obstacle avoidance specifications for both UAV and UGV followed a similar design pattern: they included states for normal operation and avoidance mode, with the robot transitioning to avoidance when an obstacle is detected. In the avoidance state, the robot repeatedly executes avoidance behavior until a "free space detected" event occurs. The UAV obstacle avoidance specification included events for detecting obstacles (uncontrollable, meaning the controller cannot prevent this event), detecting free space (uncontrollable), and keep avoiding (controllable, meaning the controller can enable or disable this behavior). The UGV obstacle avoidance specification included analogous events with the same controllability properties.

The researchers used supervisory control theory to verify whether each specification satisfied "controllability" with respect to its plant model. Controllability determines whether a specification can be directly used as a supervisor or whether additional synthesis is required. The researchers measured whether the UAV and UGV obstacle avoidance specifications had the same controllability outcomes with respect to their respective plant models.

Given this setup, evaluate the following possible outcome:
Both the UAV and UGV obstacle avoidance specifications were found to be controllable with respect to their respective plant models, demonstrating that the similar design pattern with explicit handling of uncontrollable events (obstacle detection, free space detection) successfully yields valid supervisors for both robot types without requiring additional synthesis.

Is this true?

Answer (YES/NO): NO